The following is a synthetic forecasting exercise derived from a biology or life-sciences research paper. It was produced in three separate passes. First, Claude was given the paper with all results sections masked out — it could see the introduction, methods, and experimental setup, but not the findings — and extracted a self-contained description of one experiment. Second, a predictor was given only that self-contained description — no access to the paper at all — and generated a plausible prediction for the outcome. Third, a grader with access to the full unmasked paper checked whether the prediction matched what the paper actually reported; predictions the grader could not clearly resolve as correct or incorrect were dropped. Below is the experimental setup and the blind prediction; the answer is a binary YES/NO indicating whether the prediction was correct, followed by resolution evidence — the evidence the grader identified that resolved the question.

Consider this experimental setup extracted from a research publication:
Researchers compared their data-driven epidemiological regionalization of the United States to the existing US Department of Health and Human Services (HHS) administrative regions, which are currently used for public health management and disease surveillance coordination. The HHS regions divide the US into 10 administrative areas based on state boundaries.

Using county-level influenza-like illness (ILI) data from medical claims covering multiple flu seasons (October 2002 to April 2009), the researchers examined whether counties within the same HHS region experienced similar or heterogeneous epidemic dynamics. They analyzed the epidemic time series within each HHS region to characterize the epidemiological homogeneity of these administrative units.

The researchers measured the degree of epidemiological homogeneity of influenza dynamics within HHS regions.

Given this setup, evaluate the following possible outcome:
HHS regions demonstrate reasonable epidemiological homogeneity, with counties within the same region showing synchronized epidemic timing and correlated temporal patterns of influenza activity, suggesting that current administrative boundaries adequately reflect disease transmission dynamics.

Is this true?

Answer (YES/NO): NO